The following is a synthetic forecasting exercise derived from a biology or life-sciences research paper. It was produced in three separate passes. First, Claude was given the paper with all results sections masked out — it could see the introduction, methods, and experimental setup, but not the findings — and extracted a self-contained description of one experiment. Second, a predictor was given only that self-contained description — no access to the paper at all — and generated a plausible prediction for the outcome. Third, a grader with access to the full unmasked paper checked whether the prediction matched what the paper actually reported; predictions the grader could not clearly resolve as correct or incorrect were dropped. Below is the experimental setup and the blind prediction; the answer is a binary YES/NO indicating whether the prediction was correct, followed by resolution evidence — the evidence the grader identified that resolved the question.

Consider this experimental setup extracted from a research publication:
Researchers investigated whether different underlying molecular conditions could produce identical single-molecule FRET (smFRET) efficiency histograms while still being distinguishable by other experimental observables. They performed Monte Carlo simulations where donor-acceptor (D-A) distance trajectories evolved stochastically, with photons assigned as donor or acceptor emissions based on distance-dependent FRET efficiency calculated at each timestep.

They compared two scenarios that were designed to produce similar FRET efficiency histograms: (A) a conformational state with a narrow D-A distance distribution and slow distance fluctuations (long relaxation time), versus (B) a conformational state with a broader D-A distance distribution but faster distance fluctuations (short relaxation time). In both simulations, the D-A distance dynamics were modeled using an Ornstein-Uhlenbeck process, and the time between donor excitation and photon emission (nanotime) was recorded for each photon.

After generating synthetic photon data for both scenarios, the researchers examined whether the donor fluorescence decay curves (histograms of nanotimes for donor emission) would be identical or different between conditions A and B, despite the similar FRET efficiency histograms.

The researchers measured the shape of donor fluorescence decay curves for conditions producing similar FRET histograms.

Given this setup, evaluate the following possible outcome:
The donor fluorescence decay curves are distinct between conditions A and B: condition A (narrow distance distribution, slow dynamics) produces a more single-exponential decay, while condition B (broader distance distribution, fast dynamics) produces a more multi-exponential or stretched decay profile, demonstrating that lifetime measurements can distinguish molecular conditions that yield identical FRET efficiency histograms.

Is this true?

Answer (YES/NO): NO